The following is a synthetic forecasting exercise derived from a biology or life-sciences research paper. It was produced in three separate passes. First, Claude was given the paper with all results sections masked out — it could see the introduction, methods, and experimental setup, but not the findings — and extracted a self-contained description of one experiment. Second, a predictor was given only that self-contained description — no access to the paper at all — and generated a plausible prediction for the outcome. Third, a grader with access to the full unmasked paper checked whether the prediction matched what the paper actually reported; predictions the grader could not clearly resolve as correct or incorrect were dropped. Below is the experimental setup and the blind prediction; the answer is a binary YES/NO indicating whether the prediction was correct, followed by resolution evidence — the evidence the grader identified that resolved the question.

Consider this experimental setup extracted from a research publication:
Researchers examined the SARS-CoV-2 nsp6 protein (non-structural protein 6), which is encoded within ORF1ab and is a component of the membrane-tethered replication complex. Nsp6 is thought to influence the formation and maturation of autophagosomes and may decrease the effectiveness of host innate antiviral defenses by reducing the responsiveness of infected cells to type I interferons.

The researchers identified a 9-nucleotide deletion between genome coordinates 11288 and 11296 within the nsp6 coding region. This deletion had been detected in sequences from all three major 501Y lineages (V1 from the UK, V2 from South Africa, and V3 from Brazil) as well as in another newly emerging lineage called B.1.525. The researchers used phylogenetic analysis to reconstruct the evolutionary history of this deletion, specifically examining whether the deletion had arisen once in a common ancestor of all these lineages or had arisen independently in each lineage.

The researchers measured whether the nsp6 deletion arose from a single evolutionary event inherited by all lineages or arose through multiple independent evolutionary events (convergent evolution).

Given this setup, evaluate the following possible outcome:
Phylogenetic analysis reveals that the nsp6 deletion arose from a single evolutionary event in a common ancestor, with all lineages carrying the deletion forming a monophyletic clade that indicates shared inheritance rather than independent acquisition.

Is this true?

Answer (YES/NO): NO